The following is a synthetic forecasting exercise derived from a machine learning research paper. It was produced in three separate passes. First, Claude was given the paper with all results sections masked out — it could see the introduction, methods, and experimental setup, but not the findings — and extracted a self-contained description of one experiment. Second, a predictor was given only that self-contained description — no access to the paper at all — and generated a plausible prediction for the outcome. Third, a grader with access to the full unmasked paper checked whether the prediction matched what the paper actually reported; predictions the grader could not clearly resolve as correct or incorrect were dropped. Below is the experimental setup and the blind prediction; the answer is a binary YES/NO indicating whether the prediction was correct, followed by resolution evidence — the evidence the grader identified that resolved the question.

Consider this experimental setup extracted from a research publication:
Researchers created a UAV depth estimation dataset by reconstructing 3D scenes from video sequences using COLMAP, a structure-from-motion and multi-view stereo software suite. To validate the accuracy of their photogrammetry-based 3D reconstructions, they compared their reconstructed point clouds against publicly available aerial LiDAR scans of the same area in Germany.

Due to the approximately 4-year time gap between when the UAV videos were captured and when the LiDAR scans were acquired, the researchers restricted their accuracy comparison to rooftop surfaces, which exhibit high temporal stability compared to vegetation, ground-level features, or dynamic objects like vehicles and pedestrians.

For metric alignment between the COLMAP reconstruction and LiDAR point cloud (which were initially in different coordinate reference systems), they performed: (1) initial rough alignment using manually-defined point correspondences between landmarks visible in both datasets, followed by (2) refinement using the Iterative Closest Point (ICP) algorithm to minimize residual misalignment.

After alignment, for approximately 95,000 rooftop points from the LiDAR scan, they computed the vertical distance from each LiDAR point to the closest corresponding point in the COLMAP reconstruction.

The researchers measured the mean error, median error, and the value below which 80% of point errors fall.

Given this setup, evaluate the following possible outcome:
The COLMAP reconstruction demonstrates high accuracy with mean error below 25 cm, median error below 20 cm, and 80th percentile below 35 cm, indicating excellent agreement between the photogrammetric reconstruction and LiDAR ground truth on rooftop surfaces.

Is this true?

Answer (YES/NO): YES